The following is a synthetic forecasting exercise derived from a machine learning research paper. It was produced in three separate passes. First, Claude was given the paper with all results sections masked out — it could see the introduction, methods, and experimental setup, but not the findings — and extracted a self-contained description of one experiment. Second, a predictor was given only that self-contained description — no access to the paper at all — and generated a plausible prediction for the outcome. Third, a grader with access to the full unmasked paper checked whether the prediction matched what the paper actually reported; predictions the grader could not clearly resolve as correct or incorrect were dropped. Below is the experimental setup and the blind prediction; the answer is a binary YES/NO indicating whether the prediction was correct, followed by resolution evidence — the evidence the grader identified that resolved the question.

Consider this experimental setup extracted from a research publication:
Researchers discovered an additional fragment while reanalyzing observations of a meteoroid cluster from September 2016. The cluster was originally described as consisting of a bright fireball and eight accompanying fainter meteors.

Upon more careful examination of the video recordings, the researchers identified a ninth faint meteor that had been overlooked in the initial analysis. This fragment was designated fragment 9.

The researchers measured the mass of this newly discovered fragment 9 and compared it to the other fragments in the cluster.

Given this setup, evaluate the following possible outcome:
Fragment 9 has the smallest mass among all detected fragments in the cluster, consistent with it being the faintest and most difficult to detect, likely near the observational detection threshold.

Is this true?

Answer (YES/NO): YES